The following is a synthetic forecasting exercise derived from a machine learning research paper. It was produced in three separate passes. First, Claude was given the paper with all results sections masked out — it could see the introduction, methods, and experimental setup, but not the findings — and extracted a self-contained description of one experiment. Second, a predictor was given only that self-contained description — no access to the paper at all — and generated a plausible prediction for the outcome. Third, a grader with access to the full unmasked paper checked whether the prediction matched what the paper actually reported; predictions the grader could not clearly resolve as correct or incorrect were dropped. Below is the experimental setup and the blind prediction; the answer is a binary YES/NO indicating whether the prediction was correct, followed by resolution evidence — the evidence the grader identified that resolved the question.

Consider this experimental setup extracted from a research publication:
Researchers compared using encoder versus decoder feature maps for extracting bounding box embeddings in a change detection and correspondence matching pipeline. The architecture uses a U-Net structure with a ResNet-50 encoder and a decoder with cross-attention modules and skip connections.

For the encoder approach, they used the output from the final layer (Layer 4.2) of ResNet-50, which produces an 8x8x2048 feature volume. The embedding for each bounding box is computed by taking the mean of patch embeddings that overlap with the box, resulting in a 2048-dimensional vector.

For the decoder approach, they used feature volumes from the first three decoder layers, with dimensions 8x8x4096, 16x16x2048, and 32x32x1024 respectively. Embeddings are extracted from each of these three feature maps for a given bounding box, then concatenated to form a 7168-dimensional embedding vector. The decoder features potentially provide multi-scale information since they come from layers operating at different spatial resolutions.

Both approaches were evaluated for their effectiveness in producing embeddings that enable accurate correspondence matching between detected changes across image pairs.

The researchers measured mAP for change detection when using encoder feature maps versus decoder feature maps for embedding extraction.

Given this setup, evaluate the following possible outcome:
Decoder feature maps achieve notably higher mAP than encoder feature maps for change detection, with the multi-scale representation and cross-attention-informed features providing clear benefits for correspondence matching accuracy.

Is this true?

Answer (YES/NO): NO